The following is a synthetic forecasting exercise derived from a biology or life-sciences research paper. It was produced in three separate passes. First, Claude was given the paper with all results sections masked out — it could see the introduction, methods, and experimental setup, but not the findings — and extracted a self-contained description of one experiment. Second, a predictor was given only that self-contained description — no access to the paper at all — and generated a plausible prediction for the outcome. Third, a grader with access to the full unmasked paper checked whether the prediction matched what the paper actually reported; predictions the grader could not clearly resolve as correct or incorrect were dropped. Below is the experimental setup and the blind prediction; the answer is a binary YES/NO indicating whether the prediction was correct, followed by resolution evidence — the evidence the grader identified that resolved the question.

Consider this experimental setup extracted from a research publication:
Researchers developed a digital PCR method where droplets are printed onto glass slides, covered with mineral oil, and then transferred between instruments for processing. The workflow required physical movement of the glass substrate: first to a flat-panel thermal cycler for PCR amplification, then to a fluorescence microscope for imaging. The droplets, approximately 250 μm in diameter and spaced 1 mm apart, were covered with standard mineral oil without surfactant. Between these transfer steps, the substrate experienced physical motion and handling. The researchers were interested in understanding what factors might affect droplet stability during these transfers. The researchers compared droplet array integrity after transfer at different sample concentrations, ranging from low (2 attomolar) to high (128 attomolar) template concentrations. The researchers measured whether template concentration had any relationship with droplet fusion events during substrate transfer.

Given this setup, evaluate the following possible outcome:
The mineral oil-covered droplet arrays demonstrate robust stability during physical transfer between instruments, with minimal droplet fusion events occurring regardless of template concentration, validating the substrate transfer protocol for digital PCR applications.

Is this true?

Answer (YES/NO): NO